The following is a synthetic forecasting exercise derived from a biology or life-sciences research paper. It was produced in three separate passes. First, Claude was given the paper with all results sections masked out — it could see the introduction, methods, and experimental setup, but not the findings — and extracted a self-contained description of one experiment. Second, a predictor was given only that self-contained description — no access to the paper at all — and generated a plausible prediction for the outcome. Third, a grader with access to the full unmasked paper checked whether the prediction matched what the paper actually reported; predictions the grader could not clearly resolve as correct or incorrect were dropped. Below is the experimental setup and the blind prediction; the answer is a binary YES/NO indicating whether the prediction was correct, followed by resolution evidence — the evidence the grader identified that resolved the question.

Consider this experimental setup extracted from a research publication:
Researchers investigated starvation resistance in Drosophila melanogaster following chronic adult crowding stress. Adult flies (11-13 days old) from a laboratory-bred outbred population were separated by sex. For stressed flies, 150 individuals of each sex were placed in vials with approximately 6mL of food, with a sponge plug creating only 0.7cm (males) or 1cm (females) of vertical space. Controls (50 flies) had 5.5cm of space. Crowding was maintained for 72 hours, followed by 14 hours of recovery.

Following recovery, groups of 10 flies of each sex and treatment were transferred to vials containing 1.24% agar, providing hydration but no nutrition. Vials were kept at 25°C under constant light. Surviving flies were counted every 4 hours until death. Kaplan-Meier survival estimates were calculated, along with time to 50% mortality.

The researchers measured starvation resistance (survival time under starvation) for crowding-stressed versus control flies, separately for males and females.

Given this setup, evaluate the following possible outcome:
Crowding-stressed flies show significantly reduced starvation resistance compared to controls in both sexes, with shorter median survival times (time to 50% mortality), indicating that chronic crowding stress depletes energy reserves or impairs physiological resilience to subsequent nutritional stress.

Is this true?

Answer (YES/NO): NO